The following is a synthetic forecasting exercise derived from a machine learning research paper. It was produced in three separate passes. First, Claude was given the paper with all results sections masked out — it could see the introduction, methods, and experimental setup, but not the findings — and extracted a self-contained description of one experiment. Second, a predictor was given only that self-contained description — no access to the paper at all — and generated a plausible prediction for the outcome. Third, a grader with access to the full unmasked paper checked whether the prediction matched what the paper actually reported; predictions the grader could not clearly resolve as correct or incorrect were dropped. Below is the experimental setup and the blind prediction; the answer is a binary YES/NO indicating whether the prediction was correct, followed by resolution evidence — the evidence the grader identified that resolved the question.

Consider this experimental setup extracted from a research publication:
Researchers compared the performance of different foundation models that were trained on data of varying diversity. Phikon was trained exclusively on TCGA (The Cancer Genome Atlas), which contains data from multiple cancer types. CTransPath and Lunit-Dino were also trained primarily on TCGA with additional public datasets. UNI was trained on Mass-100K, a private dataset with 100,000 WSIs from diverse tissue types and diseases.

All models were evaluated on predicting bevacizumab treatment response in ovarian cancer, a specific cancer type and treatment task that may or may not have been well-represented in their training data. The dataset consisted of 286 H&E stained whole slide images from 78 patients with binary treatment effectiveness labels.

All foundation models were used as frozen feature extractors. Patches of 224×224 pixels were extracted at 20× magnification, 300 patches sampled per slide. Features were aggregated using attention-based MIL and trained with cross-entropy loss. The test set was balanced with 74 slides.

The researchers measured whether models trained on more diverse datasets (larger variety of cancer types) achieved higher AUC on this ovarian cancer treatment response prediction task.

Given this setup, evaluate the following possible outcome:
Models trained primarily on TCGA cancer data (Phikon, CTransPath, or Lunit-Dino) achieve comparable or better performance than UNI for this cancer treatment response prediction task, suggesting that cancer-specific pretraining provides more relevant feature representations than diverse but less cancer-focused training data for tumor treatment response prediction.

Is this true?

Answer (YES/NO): YES